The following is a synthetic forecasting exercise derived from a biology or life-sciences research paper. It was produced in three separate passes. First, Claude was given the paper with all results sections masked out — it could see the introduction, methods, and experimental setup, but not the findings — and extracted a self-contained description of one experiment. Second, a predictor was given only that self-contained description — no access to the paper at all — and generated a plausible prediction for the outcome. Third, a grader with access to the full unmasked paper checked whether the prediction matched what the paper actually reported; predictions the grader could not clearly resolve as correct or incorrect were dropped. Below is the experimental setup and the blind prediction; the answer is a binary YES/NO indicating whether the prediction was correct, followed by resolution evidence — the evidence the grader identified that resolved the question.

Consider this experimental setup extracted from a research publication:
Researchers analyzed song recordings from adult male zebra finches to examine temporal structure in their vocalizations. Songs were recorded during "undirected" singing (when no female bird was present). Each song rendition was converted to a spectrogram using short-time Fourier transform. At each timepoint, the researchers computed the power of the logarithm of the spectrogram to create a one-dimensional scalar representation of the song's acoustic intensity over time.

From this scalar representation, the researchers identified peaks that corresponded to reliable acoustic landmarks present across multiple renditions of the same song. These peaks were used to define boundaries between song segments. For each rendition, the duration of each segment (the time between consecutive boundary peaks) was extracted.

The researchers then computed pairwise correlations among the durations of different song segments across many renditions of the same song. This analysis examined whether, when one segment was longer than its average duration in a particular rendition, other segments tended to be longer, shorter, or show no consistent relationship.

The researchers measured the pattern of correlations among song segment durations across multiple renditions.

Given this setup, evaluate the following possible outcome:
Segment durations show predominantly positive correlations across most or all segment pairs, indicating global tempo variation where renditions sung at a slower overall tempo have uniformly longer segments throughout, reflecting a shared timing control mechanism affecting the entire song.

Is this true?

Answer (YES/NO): NO